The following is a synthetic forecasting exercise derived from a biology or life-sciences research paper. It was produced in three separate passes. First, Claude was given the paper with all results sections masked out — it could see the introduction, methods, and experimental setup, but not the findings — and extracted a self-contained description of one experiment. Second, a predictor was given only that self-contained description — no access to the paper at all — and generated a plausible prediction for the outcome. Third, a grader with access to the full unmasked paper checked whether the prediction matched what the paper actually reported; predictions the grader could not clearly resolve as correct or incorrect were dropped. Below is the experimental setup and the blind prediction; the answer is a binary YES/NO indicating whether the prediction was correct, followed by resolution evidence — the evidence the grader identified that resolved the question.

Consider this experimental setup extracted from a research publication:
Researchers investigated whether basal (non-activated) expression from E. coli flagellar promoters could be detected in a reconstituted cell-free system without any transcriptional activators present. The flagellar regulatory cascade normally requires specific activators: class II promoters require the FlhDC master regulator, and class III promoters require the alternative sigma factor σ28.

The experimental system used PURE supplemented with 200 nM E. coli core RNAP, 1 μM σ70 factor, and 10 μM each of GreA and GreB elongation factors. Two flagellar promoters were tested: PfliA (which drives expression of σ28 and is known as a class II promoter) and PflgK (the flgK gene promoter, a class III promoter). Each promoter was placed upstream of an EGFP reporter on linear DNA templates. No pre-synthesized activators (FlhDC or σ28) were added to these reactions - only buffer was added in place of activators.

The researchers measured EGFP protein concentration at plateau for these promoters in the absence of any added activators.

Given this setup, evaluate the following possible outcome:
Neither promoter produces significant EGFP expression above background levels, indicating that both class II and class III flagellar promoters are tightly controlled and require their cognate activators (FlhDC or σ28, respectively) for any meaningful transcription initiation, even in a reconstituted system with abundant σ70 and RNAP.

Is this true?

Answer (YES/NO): YES